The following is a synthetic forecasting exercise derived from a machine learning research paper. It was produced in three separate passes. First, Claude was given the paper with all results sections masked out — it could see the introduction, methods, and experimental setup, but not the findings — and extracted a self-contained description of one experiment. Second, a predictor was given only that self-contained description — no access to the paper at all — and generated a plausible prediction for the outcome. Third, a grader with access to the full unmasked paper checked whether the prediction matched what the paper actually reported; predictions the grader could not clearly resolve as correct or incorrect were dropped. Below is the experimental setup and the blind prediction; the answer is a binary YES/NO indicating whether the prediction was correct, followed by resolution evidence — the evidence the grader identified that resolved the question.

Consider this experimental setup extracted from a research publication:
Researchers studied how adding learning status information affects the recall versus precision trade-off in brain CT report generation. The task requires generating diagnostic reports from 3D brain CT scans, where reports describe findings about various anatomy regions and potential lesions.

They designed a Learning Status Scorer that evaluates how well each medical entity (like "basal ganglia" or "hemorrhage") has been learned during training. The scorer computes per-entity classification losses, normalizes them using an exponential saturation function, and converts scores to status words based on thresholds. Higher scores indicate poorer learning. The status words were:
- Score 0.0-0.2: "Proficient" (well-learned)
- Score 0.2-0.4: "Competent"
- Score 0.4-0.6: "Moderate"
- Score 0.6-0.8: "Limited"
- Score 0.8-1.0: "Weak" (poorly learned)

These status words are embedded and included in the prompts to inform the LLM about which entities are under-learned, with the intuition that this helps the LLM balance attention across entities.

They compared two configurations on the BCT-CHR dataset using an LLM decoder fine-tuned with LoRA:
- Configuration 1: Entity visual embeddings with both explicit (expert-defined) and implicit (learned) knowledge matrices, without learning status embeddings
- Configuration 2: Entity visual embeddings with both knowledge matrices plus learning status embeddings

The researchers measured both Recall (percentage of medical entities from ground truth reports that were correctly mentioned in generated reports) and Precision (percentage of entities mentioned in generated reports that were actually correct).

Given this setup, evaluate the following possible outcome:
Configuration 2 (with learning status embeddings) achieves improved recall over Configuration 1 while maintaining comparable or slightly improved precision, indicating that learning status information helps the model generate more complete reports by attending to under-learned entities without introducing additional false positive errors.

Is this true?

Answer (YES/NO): NO